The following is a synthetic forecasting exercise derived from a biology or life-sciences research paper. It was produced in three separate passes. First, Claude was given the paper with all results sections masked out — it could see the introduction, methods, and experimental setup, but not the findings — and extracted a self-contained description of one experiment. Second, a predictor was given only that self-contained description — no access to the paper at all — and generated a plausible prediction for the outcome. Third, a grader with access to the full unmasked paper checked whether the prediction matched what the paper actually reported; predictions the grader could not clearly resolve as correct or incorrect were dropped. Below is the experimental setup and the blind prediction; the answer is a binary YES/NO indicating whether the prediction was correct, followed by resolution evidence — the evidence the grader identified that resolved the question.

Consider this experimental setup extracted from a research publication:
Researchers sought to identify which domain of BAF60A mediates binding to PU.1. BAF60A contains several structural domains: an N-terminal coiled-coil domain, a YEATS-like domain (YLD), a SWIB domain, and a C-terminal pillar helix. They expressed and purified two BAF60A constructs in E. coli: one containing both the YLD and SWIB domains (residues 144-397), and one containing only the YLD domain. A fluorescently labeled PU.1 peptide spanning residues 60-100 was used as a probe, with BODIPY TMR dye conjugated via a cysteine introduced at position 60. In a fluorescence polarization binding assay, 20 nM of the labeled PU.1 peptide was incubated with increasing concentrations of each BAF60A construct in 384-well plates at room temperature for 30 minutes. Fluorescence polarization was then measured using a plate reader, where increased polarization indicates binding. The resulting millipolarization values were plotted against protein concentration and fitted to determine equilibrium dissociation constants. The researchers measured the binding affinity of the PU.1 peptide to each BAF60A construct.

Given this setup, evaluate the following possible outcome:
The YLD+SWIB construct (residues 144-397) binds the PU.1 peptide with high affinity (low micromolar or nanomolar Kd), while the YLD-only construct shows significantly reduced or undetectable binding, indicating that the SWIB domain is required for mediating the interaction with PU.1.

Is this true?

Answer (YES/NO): YES